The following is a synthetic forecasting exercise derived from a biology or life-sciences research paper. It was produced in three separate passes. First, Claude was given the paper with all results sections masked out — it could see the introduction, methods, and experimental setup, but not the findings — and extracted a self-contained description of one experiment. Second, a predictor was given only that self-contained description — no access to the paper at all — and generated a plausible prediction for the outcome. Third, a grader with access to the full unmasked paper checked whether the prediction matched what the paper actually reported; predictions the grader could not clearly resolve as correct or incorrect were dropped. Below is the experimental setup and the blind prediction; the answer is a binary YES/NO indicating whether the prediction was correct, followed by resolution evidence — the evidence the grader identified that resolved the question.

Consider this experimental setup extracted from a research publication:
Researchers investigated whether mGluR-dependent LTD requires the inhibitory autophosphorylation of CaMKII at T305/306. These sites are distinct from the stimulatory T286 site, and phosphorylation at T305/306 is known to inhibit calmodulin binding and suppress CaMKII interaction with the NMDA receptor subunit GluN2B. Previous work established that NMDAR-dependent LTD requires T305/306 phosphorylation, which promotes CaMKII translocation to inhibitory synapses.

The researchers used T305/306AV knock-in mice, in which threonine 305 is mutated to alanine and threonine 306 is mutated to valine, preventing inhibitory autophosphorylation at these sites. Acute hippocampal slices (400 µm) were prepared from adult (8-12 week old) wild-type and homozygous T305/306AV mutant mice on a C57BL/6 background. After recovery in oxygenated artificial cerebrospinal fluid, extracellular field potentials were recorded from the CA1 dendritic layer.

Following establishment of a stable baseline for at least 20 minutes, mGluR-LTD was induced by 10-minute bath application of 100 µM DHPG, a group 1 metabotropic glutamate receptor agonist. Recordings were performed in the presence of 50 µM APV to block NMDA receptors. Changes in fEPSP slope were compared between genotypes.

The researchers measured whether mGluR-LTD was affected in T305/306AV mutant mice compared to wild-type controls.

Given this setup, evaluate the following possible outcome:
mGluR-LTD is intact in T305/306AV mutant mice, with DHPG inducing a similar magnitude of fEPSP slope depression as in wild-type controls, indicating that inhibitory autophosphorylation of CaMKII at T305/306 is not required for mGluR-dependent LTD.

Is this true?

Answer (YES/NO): YES